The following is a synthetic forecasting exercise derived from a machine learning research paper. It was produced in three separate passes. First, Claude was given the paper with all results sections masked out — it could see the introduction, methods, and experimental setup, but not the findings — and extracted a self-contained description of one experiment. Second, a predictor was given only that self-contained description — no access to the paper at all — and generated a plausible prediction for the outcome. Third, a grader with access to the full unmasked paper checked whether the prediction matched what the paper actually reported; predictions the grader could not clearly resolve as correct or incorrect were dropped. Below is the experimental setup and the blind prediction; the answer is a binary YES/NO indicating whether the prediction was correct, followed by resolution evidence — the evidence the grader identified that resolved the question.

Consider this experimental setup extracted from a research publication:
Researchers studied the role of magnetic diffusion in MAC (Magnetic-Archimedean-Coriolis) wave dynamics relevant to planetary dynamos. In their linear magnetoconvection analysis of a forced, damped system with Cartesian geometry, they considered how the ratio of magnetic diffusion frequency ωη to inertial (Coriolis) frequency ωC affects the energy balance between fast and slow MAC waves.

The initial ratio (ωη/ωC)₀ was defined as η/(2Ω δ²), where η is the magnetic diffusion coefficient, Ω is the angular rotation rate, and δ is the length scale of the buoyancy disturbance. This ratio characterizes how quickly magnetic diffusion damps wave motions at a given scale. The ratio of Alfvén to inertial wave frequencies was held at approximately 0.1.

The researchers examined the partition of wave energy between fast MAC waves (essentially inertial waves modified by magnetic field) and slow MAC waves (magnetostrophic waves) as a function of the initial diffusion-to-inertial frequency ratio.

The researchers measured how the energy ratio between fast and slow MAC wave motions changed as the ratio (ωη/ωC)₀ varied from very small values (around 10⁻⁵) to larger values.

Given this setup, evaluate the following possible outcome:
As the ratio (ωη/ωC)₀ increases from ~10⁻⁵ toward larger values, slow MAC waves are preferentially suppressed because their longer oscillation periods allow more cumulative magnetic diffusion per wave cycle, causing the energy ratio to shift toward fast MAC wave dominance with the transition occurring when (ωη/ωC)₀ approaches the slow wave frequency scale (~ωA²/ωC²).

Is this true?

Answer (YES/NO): YES